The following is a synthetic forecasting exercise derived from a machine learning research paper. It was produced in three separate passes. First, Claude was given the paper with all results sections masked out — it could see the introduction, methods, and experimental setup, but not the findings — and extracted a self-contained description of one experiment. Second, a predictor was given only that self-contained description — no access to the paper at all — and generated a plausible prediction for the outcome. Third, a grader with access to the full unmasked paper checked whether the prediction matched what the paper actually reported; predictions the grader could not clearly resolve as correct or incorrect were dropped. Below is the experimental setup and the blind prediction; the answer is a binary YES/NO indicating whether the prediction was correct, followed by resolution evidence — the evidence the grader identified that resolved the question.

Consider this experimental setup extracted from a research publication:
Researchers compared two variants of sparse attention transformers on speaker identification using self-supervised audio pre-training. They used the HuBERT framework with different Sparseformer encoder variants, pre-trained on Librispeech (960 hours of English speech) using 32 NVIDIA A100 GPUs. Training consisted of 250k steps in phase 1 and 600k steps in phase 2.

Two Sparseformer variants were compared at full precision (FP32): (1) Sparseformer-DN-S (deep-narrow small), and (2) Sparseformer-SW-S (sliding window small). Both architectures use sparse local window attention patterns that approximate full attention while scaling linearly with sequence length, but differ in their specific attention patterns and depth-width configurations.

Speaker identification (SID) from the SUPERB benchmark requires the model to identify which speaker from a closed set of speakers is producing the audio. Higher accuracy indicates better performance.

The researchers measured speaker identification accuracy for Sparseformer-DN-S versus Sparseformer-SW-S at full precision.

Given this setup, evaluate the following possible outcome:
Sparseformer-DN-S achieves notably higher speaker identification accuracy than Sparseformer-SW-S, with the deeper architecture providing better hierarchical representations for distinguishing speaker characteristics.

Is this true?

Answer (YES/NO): NO